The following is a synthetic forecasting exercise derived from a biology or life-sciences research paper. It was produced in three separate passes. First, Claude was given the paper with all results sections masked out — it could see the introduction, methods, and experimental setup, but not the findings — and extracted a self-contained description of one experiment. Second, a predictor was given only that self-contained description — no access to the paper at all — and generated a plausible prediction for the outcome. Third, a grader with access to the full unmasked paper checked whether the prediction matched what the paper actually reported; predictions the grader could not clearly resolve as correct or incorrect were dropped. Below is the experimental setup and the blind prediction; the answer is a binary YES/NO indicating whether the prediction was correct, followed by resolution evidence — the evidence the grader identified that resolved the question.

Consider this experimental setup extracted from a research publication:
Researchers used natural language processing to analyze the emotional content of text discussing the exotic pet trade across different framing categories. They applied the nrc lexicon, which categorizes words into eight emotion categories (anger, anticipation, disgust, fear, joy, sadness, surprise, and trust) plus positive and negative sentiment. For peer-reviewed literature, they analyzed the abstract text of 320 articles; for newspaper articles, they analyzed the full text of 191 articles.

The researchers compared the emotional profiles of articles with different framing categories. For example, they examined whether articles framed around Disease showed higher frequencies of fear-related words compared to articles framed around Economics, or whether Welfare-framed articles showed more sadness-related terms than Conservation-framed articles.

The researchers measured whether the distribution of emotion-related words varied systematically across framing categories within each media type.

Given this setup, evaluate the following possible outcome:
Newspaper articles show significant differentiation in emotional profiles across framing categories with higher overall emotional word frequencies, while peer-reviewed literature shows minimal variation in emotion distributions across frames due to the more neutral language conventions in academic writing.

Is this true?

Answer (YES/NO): NO